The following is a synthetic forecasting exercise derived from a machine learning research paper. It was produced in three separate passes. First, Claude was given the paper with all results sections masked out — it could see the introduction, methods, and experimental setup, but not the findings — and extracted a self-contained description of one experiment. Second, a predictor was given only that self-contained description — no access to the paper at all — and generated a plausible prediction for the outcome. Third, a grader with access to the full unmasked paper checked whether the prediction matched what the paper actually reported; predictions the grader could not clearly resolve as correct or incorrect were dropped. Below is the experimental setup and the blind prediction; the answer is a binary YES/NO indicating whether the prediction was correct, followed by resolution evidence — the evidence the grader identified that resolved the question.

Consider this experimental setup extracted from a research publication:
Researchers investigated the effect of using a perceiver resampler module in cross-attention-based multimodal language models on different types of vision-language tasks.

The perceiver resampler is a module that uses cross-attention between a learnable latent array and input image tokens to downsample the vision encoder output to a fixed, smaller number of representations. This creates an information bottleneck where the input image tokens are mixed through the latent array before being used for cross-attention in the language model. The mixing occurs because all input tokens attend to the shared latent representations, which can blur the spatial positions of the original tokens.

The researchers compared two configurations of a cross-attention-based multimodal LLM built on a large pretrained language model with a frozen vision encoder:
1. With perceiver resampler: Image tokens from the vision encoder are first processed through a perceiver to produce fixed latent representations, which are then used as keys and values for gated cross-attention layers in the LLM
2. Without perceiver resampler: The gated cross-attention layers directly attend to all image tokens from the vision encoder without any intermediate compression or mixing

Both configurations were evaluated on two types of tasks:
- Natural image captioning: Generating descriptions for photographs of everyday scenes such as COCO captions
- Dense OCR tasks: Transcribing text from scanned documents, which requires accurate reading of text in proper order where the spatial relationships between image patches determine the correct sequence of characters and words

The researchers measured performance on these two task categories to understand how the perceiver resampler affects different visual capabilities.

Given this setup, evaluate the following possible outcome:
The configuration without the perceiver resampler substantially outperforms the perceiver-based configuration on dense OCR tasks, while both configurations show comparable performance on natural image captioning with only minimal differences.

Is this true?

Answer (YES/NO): NO